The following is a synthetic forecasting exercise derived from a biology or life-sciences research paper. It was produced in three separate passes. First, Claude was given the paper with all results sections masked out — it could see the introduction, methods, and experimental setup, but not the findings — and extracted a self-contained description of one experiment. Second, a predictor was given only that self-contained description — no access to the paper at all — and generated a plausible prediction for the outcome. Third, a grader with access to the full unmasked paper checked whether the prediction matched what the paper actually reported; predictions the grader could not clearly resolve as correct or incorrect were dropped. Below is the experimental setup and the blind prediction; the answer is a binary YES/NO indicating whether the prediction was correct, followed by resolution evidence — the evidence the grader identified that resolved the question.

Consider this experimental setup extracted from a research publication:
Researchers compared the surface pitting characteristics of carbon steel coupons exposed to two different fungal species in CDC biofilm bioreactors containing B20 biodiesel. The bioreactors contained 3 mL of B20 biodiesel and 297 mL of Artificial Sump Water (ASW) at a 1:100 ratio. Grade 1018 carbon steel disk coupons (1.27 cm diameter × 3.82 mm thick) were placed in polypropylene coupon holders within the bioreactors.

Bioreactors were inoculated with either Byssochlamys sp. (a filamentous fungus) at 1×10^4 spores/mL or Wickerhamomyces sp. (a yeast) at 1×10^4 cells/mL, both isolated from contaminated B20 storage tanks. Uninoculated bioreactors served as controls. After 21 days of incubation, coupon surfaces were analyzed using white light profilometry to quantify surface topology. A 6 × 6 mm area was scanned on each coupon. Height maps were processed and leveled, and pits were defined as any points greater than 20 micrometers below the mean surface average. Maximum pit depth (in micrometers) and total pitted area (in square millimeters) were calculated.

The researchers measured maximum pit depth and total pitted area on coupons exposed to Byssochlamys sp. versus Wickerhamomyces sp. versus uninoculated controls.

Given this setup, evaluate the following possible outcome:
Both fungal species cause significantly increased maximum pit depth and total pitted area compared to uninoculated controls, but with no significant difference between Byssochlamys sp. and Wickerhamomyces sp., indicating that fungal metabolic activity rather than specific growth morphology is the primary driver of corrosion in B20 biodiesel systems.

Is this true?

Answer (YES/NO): NO